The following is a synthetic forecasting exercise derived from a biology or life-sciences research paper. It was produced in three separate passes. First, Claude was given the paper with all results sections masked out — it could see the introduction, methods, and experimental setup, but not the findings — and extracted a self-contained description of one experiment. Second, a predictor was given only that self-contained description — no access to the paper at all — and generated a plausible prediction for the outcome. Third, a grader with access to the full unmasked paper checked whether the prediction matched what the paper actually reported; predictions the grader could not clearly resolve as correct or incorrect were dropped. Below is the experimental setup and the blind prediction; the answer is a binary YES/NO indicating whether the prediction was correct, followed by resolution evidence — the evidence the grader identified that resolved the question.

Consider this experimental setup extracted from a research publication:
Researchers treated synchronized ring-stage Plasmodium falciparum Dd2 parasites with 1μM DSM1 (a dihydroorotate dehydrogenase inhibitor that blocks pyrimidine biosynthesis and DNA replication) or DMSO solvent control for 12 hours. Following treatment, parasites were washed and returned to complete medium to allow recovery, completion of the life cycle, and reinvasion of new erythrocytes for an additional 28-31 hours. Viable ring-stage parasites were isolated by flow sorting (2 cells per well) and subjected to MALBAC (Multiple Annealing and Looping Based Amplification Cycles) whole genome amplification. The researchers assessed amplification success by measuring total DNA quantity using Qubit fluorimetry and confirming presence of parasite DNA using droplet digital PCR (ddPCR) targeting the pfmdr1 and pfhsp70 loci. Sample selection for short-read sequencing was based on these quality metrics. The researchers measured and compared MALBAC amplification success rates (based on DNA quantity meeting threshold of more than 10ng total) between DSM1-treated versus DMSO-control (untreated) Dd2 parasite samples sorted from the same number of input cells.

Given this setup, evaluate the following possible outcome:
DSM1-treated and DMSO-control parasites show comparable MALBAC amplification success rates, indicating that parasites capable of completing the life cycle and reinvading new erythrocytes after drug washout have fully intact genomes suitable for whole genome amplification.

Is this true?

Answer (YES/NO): NO